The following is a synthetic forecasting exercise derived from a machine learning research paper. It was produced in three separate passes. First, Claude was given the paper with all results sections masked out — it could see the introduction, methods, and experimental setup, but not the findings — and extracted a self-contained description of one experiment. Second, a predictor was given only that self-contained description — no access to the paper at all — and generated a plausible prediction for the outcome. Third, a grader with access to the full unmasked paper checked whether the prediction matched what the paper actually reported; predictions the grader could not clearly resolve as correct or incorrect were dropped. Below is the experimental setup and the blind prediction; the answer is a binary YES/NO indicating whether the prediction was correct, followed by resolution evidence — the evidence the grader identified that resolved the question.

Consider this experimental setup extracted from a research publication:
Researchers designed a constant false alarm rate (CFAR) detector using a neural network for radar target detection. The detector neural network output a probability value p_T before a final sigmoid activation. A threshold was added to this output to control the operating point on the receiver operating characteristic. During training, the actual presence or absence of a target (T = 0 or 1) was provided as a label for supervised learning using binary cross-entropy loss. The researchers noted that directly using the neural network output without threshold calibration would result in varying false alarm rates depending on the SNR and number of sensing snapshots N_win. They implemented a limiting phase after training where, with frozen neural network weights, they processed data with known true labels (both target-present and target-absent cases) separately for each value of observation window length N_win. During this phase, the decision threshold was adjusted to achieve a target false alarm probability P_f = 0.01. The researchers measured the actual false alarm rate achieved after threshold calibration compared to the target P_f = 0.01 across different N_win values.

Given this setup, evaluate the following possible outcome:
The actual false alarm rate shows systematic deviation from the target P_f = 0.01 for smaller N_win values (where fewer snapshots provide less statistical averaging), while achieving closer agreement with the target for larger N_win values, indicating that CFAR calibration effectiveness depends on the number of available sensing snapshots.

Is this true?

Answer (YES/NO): NO